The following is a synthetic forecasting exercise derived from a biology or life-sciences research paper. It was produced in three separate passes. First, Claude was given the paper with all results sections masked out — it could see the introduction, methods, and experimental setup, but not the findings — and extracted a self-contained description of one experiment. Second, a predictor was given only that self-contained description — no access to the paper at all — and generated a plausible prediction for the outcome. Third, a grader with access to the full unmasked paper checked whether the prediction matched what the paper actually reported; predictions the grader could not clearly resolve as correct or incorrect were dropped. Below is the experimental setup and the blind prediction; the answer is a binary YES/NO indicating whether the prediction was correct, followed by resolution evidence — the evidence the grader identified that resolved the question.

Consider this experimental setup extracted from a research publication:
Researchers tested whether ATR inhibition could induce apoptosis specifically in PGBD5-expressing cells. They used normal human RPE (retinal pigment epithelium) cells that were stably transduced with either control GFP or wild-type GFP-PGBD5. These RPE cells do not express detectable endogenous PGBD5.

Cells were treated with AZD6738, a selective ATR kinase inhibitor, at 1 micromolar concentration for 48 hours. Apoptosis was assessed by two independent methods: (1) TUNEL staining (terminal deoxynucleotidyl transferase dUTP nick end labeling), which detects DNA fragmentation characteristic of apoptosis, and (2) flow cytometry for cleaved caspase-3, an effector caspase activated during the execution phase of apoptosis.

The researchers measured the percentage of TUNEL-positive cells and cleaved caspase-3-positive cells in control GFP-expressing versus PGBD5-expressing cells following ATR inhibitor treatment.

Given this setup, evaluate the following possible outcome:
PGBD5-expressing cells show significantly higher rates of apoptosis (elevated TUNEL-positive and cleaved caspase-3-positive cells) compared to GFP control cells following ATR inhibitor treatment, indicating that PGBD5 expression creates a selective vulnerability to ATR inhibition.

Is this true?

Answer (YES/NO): YES